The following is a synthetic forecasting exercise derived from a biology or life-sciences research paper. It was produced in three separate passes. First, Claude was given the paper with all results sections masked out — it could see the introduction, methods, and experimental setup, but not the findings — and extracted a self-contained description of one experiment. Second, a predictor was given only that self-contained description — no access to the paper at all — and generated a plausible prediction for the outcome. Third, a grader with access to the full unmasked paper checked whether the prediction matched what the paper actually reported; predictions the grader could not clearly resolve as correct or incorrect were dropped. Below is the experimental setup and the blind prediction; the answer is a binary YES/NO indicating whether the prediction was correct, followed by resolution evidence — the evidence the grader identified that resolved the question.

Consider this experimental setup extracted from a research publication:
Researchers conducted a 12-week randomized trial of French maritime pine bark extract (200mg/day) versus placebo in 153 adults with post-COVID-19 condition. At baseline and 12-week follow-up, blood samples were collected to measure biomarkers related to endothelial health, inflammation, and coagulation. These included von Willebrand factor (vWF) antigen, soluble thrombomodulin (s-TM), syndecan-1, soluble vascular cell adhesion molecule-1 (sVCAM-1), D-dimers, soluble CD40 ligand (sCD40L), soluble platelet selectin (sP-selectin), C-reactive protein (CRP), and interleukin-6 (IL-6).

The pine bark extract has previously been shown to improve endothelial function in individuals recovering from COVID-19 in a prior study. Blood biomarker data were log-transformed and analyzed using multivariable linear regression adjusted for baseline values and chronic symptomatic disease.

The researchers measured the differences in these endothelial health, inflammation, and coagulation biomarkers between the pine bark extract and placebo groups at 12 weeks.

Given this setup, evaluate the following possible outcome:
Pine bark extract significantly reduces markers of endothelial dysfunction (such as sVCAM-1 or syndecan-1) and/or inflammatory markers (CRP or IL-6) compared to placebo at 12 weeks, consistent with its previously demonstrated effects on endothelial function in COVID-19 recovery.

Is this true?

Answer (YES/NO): NO